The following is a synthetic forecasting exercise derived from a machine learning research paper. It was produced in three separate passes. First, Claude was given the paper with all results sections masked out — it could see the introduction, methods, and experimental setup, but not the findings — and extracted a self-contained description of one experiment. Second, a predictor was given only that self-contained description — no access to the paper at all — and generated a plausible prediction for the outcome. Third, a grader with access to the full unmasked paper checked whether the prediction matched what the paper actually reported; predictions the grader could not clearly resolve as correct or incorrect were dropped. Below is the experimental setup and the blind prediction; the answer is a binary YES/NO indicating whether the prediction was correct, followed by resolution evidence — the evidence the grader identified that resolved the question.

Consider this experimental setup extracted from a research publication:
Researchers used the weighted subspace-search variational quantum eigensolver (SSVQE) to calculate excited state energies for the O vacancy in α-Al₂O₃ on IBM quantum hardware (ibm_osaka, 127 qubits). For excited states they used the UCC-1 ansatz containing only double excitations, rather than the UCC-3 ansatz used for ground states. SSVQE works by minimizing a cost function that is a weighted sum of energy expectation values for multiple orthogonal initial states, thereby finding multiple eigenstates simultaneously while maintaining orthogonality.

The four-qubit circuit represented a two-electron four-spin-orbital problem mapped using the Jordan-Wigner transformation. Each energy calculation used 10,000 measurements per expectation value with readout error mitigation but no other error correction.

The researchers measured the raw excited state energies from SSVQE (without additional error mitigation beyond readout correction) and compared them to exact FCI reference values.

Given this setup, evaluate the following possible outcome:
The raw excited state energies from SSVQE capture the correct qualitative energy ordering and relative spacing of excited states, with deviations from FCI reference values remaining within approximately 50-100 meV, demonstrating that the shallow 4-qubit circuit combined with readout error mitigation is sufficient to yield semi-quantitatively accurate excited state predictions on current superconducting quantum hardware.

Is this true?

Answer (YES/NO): NO